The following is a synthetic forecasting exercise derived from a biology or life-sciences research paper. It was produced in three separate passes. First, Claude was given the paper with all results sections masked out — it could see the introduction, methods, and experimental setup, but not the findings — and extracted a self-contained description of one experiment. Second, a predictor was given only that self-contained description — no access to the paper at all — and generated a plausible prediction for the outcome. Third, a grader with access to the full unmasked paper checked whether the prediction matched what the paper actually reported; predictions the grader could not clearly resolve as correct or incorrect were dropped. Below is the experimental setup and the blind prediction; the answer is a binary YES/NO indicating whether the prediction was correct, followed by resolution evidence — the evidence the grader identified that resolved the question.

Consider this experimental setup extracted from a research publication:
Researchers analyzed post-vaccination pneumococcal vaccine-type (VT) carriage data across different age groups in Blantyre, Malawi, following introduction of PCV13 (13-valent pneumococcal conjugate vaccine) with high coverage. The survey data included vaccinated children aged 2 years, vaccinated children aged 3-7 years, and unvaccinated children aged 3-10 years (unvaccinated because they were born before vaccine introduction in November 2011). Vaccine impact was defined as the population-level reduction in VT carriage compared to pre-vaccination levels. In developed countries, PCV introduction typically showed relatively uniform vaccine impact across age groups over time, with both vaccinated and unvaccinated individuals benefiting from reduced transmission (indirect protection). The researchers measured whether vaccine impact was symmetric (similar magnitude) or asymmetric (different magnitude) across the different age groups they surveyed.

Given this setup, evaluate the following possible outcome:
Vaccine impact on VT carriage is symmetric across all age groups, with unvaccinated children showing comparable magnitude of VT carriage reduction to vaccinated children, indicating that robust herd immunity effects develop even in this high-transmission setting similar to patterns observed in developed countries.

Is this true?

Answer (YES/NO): NO